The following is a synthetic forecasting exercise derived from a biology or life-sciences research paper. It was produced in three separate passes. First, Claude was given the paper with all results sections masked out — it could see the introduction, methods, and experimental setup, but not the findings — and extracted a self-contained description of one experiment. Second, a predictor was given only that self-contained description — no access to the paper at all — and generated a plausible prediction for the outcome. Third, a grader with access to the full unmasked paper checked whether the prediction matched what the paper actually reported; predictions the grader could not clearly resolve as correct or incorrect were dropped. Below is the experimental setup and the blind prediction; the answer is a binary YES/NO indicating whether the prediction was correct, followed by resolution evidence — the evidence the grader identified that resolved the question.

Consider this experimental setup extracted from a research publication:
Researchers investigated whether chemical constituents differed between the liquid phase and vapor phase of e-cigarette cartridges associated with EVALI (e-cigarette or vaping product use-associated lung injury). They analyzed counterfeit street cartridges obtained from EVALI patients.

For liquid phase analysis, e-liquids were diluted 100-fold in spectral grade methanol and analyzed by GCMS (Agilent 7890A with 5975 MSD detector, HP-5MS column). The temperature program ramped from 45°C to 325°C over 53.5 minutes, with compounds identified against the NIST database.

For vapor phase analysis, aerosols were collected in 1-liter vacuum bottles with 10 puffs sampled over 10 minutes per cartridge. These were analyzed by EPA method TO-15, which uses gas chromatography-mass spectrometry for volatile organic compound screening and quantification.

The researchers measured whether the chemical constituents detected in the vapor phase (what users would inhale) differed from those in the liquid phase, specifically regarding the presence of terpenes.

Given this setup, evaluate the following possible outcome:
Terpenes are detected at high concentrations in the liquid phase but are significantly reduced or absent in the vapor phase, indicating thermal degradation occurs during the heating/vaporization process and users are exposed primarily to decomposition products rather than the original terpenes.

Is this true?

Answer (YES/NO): NO